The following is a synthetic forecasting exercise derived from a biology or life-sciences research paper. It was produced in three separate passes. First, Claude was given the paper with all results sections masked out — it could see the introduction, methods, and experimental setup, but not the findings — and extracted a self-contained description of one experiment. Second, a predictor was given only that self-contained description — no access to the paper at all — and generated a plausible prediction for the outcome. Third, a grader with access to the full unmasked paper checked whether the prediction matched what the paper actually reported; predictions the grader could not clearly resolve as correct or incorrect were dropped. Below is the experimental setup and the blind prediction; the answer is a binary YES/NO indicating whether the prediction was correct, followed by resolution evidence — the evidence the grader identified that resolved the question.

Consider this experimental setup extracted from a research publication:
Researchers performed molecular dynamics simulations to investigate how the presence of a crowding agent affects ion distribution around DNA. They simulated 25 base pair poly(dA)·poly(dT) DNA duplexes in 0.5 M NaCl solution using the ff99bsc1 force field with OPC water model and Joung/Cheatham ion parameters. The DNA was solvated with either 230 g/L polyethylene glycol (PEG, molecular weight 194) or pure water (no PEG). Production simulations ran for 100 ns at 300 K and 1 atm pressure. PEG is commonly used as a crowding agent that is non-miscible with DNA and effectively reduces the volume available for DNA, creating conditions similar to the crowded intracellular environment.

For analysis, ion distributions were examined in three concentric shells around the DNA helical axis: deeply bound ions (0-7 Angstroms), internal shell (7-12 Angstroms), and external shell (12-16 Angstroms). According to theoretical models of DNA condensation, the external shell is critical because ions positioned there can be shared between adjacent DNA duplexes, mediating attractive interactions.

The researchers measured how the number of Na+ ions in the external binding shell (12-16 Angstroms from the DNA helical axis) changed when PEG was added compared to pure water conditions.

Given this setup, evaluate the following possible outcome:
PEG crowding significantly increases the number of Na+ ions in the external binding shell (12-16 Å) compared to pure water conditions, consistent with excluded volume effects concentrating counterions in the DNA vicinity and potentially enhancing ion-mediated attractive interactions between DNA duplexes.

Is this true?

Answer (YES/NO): YES